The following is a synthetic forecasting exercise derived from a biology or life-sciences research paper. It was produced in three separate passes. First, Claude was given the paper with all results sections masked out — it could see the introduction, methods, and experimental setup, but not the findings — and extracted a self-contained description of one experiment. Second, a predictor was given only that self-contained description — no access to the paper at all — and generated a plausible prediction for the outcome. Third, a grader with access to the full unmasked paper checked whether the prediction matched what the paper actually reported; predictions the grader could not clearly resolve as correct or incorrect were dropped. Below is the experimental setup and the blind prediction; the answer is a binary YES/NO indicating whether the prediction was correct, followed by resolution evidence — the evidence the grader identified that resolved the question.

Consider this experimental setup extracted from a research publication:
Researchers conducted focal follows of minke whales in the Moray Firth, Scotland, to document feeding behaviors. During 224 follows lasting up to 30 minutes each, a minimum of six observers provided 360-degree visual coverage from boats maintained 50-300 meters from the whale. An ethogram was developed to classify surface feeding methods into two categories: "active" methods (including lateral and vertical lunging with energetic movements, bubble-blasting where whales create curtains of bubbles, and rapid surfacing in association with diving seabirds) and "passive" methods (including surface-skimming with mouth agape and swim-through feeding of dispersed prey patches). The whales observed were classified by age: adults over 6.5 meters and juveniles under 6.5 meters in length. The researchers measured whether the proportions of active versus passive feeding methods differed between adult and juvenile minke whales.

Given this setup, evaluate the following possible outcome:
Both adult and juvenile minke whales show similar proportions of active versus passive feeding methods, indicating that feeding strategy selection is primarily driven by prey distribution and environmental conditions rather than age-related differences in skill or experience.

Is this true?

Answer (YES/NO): NO